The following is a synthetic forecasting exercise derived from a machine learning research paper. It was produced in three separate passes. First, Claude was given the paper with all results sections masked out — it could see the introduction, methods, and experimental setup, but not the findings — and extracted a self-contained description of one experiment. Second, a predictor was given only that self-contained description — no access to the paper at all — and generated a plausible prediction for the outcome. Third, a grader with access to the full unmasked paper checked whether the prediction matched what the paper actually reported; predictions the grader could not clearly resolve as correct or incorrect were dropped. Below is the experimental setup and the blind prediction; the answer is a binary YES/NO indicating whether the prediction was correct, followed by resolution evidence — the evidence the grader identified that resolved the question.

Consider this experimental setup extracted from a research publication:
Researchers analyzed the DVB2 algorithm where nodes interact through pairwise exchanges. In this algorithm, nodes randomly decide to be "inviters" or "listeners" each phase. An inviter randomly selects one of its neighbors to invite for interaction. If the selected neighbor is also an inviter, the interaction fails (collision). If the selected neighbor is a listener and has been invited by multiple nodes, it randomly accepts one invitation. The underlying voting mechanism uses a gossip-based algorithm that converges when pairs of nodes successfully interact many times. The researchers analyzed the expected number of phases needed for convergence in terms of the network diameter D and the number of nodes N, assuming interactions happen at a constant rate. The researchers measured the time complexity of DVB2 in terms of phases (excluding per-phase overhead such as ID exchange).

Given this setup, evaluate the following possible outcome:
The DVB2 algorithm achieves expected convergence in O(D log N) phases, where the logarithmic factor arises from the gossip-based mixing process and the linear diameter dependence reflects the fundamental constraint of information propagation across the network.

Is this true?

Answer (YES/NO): YES